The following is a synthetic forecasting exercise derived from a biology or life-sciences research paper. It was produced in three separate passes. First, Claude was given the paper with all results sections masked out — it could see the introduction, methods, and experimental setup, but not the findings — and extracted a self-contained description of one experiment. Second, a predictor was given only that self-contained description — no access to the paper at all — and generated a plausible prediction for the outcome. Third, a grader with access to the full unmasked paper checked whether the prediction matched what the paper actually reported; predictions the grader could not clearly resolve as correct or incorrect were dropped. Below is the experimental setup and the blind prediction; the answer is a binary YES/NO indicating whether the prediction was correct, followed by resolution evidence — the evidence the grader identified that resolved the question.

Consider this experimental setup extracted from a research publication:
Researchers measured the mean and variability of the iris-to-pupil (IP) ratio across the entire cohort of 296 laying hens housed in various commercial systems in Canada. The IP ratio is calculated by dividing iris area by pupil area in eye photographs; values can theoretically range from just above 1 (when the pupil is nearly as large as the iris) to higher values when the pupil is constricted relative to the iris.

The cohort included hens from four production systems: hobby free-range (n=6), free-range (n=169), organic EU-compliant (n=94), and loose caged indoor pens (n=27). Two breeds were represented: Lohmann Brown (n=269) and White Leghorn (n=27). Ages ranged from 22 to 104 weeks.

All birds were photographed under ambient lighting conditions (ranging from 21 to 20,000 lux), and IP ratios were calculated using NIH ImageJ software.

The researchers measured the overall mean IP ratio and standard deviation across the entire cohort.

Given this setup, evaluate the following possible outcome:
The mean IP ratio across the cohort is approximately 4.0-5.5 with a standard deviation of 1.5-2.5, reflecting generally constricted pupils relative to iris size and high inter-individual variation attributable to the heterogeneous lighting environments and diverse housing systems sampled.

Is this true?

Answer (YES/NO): NO